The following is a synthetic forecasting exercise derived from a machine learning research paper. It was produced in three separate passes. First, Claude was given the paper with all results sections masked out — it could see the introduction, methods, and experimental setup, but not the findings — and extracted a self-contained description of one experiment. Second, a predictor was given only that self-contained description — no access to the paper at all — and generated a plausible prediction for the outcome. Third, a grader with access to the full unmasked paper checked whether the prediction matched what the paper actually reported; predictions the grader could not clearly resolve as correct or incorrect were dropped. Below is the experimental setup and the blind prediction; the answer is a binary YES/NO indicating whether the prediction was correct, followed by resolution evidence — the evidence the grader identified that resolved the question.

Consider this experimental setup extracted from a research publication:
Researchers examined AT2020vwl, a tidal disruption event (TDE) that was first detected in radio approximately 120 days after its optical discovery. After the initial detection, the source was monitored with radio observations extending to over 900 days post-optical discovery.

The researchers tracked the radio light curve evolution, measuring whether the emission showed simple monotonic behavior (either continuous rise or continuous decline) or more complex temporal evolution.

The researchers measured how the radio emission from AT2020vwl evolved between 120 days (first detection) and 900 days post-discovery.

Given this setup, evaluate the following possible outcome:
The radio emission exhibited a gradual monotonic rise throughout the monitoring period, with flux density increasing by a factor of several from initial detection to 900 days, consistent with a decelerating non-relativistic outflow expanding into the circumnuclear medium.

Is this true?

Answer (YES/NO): NO